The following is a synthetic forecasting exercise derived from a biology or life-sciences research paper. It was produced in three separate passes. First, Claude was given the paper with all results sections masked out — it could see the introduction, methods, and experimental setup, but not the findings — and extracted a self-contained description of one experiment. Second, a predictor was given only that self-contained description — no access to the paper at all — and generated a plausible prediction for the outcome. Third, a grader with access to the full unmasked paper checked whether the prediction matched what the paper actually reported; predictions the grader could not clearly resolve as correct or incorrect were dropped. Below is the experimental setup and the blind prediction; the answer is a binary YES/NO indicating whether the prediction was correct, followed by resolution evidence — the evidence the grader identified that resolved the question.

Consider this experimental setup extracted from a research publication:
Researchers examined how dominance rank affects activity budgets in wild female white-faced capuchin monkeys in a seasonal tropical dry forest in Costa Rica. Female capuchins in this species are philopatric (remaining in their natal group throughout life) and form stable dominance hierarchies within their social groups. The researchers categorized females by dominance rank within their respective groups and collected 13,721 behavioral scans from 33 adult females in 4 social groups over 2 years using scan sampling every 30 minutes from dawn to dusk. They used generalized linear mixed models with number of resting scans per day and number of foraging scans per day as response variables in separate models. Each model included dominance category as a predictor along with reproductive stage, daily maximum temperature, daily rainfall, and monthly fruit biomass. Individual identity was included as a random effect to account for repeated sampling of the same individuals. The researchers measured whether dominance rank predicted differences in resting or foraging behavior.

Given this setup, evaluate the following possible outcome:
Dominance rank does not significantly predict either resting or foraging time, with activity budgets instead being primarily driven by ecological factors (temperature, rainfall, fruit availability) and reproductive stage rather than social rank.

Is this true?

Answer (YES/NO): NO